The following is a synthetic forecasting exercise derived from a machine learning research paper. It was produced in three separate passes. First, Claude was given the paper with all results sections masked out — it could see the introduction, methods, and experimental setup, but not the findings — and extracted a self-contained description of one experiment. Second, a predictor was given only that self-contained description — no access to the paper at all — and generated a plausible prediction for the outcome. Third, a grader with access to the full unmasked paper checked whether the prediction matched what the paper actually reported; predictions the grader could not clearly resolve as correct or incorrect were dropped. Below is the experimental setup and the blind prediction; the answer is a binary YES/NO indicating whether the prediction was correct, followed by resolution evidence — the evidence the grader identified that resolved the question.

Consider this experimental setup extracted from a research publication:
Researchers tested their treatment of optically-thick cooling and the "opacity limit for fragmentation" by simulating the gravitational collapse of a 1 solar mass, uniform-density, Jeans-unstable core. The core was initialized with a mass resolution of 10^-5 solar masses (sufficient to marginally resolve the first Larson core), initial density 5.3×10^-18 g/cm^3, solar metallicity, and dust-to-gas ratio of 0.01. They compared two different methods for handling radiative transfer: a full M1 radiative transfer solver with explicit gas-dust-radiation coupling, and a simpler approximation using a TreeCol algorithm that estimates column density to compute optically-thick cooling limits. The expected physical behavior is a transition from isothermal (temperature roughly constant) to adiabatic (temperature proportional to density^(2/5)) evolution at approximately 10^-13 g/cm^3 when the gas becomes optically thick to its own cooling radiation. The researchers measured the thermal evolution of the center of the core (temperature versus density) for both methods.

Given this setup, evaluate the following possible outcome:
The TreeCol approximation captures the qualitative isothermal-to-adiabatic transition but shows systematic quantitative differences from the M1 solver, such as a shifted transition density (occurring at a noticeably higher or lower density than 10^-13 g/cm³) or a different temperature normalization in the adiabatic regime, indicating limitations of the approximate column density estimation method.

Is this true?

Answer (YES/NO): NO